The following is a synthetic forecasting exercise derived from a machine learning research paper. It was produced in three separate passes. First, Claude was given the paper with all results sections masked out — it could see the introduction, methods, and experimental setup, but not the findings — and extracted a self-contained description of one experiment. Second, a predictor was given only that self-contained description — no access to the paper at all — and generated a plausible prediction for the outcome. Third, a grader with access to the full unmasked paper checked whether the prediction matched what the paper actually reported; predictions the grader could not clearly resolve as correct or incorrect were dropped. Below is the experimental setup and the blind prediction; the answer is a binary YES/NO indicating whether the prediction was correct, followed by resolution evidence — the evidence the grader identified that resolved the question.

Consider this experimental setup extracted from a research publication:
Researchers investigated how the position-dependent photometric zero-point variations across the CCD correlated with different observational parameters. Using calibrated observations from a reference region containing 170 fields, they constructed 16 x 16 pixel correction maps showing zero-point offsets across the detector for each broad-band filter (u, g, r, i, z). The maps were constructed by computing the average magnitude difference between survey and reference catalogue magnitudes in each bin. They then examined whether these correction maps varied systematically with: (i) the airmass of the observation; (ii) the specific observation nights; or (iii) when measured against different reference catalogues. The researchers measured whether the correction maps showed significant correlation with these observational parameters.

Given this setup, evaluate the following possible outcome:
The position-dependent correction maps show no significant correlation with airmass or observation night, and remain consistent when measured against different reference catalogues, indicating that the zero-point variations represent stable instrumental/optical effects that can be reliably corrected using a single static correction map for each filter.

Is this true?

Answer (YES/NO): YES